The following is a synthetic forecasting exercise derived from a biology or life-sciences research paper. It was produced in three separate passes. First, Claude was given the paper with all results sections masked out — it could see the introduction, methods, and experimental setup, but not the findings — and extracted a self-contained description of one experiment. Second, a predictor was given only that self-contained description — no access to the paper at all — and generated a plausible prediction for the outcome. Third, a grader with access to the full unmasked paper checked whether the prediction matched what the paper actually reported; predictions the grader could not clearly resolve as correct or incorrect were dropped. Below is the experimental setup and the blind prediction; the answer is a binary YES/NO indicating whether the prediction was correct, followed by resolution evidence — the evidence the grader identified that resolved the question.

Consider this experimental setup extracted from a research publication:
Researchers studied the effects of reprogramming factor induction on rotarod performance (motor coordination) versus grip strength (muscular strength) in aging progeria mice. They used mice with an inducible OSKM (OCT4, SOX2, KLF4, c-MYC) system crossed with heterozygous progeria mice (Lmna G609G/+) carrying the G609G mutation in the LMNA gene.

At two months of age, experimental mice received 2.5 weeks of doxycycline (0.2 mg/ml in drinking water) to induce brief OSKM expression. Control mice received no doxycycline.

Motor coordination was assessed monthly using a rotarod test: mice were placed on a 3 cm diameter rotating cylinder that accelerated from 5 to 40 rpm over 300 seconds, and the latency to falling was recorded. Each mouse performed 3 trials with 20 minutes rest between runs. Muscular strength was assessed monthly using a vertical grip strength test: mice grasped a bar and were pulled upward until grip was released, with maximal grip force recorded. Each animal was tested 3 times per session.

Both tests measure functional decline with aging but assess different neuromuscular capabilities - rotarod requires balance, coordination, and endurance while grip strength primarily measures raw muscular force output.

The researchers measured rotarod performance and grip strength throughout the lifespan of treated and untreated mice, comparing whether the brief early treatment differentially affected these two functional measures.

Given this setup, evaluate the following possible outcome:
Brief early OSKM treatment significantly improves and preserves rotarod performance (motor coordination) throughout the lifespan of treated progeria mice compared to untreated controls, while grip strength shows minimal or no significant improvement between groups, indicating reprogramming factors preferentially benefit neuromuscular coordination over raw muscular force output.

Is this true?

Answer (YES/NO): NO